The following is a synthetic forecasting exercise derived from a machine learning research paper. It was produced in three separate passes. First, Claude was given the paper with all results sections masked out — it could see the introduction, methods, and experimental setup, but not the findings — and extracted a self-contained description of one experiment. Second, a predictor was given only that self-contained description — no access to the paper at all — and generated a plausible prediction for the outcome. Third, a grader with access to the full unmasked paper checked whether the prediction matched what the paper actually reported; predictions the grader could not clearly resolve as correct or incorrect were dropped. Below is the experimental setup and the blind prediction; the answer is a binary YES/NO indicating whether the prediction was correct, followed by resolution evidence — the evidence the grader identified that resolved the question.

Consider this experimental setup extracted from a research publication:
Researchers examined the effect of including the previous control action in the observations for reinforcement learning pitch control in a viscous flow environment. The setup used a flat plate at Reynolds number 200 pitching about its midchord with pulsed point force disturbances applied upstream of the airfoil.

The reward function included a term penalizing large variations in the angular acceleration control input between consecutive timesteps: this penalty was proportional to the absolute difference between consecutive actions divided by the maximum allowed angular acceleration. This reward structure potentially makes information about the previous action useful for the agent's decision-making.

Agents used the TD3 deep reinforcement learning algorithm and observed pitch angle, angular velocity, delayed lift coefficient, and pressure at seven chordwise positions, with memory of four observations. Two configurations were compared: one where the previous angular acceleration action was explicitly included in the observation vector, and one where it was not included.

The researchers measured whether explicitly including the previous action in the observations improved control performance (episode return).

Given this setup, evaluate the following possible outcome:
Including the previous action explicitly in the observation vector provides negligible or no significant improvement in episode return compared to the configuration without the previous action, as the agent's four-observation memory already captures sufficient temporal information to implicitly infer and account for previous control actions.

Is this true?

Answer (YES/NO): YES